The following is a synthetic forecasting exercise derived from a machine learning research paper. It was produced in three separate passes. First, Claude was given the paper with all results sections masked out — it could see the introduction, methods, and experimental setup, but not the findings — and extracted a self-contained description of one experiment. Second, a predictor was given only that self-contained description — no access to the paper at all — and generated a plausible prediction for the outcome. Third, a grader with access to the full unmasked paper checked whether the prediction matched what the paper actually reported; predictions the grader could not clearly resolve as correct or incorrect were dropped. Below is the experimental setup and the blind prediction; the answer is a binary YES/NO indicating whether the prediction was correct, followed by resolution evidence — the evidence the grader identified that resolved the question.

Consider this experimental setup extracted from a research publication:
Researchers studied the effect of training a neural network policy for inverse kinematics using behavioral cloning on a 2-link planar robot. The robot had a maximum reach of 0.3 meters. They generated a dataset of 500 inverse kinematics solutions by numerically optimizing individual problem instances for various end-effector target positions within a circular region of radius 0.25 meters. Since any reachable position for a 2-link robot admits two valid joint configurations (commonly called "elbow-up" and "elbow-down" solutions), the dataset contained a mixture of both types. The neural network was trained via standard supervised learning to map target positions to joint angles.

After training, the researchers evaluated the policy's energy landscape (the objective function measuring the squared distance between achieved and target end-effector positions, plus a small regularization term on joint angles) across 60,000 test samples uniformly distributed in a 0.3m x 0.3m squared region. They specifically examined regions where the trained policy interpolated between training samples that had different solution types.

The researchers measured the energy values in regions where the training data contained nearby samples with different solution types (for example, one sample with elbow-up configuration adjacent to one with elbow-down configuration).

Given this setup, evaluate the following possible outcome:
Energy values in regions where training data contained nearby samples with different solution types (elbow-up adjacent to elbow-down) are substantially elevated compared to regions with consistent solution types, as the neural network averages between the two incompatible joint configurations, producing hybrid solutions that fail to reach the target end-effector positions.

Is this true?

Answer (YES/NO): YES